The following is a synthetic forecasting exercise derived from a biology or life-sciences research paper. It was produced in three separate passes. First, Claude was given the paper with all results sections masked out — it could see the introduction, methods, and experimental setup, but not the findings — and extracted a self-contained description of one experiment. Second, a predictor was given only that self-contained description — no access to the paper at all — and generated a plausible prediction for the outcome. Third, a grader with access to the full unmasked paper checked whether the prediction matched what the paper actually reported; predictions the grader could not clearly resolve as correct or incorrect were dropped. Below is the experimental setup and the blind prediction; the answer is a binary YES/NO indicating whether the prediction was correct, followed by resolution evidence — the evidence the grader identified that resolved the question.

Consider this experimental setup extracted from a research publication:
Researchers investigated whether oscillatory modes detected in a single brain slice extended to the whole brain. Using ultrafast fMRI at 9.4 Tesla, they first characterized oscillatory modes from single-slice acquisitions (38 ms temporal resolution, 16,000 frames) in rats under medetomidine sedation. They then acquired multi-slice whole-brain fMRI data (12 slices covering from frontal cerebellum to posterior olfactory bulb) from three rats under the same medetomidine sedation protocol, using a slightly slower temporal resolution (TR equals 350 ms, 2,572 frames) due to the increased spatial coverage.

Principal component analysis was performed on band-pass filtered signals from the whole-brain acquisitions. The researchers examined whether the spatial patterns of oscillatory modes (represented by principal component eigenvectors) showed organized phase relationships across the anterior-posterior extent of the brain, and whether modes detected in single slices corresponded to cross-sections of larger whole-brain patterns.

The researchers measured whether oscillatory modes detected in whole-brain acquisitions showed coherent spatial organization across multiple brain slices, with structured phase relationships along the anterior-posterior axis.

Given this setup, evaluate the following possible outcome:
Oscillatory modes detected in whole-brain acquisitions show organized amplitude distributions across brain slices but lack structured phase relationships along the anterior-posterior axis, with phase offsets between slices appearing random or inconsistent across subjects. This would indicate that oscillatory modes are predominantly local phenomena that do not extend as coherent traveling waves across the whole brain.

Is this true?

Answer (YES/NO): NO